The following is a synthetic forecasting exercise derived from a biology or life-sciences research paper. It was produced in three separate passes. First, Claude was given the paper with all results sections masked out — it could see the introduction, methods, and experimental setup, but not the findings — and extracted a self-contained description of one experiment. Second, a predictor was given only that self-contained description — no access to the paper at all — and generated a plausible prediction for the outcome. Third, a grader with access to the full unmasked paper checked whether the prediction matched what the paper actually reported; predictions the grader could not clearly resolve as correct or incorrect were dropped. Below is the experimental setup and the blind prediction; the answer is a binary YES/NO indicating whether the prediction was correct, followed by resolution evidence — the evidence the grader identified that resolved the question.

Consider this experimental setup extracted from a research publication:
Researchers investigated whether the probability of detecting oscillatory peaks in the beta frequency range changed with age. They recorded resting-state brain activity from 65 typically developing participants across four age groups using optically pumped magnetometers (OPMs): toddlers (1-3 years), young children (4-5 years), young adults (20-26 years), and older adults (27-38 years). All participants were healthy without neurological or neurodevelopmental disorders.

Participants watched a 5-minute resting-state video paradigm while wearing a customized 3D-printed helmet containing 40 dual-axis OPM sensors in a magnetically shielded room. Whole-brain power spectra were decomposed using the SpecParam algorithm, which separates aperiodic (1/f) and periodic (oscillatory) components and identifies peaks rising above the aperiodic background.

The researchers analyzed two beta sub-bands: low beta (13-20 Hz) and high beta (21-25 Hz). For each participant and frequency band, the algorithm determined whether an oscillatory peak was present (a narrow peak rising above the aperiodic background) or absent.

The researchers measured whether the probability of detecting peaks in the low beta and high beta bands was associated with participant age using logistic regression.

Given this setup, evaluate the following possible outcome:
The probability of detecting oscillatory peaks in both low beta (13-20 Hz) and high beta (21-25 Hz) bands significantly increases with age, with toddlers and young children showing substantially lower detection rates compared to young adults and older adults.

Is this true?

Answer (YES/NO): NO